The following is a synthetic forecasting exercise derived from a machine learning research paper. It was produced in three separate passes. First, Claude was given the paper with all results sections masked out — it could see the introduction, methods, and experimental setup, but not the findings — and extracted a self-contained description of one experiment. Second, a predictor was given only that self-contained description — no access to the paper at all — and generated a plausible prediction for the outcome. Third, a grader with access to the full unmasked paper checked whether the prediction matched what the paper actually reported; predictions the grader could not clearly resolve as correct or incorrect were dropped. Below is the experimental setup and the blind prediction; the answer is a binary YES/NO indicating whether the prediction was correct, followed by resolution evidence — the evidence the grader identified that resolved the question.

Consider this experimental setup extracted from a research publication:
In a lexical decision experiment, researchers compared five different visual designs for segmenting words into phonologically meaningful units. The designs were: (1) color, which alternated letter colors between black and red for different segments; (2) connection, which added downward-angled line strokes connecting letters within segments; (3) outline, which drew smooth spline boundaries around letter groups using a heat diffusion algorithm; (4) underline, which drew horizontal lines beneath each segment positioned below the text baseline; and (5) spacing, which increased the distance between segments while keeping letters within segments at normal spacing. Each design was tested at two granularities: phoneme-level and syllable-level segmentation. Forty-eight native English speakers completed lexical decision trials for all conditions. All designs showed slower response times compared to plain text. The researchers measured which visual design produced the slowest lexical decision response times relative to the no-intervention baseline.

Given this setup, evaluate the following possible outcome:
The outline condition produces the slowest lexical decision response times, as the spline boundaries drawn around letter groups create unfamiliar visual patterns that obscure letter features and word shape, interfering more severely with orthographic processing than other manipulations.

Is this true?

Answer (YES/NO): YES